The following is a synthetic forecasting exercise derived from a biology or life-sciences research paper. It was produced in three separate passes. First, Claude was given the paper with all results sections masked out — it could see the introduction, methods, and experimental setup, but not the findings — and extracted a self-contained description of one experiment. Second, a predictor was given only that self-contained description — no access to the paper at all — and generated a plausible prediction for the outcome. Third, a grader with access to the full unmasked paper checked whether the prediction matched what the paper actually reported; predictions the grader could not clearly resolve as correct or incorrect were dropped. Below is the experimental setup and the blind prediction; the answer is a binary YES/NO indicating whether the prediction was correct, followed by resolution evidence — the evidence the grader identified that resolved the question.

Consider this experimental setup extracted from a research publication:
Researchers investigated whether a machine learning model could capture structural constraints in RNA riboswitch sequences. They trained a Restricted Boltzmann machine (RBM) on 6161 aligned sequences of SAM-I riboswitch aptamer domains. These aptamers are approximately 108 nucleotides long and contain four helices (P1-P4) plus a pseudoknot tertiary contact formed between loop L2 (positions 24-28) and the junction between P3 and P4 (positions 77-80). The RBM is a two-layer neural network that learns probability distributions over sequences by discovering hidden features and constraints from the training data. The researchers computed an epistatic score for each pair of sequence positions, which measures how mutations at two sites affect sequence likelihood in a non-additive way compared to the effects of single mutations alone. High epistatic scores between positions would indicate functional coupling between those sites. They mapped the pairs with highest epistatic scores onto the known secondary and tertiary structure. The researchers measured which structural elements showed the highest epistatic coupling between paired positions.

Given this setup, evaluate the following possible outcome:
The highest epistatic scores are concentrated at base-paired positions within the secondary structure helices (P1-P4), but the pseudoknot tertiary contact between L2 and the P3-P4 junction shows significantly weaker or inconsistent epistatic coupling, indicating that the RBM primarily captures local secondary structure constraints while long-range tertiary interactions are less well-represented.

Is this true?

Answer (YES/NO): NO